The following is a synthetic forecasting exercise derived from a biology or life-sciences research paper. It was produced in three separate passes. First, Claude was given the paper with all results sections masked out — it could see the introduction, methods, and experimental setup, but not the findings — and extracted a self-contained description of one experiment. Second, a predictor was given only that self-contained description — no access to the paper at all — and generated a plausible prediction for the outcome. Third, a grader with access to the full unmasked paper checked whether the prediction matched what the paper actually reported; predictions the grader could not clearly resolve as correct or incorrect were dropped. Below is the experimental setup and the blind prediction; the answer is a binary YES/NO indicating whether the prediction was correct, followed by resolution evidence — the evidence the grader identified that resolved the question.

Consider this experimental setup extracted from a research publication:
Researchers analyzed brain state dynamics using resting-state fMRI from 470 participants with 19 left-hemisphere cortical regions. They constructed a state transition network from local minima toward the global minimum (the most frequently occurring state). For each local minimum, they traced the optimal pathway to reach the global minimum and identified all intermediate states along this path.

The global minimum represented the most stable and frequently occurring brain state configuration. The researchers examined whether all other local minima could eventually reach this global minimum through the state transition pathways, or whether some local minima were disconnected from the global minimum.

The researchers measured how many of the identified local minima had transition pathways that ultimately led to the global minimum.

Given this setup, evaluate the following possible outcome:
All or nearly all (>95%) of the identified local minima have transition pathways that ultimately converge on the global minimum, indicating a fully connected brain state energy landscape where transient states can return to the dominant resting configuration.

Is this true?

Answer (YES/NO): YES